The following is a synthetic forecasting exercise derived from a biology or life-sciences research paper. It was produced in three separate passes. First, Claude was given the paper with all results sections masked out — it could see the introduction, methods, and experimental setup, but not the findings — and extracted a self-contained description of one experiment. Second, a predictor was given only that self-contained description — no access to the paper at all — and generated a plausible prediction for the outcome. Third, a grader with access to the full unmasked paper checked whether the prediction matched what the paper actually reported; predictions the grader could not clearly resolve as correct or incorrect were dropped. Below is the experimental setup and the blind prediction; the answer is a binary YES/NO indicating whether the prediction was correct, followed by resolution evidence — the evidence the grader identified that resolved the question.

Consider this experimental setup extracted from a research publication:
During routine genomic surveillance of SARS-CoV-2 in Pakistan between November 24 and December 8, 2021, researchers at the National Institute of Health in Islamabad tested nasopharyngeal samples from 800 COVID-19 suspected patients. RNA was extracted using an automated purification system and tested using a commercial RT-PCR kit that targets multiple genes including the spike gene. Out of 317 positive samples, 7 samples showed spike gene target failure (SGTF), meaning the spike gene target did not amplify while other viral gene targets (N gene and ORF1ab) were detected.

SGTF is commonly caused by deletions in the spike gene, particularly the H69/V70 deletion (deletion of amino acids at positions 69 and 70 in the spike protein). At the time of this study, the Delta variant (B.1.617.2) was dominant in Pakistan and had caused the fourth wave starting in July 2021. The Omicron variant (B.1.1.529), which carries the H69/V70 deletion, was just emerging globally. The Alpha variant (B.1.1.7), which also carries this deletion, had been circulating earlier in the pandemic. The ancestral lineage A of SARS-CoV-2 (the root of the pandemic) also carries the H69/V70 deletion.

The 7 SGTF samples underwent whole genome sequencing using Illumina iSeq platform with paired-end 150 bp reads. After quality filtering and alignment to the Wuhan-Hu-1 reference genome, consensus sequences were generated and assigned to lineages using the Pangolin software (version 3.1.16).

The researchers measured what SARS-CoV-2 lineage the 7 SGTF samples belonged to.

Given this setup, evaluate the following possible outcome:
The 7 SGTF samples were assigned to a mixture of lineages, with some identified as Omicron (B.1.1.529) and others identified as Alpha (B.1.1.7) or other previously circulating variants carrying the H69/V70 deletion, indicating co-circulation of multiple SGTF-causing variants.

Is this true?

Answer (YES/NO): NO